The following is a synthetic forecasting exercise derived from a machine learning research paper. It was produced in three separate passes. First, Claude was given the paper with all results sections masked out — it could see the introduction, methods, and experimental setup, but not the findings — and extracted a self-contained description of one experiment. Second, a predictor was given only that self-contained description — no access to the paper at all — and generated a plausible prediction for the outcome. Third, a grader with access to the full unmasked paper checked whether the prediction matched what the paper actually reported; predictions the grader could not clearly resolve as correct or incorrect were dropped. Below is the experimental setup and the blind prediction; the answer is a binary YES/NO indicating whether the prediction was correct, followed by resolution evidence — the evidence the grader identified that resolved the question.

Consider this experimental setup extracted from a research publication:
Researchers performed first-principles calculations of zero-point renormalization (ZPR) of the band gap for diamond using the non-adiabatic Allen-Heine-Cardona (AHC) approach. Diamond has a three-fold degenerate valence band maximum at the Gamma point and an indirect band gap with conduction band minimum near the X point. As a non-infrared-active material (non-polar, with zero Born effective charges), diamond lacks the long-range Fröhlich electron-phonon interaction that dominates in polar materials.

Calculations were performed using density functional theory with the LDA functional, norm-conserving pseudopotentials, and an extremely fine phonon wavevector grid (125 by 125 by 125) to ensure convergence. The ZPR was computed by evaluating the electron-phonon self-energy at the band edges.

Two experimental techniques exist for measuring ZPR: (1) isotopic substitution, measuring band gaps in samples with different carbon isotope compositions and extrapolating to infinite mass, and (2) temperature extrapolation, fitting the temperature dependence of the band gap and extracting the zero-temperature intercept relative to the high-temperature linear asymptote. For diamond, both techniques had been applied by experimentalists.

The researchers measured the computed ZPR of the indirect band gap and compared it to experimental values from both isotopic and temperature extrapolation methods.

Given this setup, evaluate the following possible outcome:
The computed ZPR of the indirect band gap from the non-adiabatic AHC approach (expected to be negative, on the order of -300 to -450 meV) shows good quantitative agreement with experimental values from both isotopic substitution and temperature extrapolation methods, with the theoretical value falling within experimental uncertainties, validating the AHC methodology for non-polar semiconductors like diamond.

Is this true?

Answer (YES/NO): YES